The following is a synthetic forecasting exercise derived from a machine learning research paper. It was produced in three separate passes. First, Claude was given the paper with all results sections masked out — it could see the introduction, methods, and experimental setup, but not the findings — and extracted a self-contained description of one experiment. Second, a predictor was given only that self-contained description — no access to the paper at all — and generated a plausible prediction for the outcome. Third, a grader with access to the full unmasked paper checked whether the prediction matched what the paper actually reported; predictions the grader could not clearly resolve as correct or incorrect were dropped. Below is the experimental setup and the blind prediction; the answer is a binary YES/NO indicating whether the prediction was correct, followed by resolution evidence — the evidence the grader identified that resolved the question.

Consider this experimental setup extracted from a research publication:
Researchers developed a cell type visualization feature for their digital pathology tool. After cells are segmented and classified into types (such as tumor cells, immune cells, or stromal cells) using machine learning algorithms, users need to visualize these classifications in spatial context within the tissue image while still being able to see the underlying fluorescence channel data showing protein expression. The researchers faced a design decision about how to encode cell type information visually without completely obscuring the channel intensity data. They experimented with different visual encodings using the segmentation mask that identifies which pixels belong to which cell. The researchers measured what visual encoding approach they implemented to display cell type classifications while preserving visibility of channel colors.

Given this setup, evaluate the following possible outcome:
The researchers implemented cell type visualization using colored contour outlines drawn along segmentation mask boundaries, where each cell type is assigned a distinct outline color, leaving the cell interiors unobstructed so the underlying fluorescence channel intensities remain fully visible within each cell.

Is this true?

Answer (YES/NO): YES